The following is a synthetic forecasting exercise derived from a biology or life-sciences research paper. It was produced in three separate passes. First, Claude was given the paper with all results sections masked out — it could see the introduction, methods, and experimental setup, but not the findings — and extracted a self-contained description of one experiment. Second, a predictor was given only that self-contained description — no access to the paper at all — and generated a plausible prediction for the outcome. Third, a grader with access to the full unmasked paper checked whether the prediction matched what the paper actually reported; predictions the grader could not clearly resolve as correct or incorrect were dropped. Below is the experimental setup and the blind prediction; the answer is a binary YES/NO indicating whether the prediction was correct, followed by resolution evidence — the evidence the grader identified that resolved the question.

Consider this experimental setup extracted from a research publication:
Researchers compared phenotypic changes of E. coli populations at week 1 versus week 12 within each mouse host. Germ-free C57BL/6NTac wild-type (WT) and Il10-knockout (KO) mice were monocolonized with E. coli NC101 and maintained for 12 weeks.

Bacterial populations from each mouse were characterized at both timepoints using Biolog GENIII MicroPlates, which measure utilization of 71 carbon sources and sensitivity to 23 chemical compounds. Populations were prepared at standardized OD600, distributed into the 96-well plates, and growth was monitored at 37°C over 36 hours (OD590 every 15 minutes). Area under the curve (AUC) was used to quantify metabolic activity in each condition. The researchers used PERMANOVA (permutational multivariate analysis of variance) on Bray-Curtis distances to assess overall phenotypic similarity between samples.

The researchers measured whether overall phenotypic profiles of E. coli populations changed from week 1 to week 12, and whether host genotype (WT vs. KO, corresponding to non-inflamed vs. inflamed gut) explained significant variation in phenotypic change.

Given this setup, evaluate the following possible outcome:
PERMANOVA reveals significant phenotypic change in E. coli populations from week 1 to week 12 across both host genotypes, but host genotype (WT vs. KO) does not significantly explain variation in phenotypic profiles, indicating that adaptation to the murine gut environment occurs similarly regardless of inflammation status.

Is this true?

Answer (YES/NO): NO